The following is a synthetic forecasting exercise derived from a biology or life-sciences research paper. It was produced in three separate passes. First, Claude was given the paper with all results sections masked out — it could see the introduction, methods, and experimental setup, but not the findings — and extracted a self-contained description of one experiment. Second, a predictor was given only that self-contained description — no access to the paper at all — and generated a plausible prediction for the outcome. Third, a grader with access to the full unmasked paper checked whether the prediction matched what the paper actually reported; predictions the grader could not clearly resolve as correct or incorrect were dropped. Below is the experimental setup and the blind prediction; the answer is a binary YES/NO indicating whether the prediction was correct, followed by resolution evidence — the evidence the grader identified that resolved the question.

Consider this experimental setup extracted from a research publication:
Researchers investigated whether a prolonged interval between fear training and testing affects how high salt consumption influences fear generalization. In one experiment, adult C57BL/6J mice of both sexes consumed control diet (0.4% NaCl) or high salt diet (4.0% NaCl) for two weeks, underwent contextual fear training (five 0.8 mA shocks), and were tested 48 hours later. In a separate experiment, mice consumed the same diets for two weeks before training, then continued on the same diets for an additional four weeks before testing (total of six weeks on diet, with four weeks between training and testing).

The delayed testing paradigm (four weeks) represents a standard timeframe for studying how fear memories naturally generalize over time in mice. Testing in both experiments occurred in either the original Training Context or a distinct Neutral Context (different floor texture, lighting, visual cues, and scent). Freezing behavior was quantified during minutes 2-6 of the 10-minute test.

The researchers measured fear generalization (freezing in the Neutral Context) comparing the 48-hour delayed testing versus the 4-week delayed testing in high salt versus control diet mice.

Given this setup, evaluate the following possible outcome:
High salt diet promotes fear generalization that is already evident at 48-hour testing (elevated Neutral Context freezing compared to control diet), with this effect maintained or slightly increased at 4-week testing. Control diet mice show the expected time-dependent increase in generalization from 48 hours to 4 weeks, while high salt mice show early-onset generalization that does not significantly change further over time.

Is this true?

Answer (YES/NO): NO